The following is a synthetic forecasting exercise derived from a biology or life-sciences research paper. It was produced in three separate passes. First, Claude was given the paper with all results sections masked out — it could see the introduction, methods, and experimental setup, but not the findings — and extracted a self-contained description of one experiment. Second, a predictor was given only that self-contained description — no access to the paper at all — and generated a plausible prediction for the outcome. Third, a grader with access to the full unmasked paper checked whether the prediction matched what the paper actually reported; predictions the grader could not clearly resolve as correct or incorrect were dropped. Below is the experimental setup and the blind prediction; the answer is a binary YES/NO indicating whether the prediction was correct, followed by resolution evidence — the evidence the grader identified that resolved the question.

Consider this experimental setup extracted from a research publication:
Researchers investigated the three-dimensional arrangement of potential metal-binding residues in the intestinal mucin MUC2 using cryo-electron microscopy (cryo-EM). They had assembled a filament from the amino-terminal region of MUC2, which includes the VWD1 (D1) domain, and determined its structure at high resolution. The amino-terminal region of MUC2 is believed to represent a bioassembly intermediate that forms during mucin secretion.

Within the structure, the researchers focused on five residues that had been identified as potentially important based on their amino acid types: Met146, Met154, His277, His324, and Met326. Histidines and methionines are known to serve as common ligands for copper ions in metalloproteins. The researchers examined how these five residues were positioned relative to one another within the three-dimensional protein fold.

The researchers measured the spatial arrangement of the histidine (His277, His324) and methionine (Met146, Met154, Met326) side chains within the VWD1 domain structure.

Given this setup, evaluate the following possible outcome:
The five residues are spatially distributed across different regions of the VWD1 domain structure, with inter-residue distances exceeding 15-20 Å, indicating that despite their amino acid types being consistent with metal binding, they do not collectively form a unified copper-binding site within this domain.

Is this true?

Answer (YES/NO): NO